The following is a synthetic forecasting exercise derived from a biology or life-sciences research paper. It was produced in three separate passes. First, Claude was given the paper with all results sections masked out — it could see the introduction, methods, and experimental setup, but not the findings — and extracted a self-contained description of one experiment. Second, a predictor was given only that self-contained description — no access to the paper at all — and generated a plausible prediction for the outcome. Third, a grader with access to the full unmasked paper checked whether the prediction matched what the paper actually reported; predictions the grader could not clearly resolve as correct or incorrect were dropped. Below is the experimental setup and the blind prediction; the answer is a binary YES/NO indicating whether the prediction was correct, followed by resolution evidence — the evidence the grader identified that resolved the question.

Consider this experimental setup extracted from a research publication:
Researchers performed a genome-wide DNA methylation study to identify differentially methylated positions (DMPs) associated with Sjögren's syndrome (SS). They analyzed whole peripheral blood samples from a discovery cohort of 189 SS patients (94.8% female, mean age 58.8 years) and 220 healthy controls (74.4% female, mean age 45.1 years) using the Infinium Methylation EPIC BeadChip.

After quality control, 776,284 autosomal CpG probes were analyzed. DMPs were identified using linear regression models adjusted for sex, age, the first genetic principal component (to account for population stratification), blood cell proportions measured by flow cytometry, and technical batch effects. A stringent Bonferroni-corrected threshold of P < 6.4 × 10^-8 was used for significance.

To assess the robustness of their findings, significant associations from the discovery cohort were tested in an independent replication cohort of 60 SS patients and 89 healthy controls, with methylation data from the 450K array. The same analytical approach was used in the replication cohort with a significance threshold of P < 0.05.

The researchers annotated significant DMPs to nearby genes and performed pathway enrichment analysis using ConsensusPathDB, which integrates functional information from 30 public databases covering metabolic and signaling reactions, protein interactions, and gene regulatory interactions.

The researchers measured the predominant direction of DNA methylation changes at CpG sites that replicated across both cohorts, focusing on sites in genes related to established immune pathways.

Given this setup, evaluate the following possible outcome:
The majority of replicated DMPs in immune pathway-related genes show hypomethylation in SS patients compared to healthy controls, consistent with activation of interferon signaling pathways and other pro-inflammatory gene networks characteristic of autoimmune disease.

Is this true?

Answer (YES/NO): YES